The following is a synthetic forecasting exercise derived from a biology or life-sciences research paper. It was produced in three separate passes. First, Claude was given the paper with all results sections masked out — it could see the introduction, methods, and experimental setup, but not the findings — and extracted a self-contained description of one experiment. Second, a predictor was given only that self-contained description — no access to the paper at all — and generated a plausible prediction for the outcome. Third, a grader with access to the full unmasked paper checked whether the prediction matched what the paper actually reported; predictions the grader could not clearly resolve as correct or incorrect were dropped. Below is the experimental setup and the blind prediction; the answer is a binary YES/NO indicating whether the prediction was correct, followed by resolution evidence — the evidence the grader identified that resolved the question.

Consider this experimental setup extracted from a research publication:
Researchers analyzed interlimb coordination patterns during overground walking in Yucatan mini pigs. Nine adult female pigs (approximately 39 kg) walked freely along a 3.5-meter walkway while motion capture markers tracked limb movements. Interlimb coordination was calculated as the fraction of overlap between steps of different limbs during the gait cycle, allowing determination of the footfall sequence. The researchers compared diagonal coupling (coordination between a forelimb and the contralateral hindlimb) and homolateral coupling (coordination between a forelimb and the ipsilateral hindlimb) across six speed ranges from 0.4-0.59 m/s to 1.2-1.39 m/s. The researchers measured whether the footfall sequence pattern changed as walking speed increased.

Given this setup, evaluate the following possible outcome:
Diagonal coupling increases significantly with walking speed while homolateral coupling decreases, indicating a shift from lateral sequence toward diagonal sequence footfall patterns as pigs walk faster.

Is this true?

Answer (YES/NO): NO